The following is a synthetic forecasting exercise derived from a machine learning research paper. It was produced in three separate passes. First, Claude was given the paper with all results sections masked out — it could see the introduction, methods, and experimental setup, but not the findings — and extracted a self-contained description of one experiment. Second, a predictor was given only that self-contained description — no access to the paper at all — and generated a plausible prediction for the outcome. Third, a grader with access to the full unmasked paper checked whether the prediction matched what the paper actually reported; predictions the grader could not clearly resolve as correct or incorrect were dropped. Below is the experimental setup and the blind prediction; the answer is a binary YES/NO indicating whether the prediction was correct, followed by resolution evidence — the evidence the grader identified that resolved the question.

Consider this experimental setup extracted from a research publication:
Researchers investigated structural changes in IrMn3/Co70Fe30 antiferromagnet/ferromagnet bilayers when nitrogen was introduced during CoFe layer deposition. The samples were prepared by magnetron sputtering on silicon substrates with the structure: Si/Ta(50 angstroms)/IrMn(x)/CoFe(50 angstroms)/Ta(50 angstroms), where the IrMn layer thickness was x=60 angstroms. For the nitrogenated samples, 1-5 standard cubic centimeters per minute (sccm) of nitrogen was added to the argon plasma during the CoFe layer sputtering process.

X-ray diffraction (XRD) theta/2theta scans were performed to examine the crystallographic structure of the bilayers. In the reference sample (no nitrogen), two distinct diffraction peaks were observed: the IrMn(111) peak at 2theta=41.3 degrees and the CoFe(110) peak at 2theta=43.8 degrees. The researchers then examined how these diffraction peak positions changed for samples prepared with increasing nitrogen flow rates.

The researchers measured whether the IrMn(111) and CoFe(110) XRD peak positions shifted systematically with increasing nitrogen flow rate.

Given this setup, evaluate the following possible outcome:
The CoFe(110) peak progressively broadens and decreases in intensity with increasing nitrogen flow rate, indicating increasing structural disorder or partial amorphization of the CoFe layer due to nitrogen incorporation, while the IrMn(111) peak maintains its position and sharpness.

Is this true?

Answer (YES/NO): NO